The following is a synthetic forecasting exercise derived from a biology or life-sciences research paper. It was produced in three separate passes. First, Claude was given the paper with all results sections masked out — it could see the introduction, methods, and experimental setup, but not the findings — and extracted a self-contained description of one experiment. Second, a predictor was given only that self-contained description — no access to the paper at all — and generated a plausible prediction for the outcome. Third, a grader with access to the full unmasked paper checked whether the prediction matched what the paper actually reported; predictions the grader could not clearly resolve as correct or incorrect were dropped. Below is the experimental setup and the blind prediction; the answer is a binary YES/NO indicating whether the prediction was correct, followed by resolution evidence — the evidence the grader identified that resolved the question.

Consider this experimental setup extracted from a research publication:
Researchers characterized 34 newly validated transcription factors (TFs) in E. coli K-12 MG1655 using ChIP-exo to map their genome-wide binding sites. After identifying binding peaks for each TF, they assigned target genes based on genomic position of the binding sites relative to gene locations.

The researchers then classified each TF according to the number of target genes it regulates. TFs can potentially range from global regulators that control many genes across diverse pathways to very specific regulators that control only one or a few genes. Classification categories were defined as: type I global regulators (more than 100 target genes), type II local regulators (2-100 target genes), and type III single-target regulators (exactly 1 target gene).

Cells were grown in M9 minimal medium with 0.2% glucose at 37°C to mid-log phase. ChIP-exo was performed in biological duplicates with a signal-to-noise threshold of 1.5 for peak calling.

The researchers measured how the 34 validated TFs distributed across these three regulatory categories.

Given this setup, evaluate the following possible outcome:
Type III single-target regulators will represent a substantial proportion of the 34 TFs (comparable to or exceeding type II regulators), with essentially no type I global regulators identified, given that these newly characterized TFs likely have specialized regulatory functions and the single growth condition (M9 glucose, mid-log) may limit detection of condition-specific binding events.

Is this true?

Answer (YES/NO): NO